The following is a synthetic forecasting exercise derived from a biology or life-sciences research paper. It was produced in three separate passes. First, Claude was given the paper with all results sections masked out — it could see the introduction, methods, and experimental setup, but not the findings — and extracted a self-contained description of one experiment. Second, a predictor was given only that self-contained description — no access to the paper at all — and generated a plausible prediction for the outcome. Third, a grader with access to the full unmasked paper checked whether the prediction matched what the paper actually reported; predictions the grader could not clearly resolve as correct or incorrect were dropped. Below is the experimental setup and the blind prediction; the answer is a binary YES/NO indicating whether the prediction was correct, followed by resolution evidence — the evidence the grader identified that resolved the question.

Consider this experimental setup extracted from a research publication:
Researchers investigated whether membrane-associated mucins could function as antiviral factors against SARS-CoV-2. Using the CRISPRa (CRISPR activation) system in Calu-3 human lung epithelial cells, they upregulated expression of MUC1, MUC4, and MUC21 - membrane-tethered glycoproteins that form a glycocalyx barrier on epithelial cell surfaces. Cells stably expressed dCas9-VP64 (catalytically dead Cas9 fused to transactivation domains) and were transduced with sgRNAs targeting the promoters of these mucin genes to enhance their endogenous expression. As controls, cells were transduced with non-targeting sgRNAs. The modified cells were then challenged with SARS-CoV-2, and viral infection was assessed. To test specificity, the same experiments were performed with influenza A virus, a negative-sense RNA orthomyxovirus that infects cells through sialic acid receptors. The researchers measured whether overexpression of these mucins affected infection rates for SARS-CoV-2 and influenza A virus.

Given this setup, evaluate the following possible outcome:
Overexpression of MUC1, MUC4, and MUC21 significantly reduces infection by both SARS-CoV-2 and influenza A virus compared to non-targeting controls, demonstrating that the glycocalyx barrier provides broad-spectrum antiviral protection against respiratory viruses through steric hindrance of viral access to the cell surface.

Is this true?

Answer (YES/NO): NO